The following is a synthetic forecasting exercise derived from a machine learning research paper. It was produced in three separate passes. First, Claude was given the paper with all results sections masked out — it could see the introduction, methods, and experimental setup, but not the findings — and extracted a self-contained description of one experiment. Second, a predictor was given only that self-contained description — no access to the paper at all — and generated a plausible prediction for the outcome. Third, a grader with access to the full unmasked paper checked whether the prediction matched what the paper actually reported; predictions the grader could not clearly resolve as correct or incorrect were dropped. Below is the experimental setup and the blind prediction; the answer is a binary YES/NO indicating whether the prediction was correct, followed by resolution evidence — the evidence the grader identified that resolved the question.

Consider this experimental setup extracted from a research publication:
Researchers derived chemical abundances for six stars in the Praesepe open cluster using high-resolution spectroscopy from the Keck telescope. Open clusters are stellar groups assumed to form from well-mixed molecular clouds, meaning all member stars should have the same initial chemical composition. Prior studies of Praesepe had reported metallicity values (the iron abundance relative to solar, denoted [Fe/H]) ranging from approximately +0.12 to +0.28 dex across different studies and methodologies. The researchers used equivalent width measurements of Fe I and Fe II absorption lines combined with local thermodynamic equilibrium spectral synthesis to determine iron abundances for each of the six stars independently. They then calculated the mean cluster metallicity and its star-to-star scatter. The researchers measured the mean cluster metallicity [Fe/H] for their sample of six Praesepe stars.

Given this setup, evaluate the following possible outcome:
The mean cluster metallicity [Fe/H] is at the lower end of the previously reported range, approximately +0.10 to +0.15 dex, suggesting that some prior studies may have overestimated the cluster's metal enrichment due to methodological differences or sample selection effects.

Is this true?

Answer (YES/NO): NO